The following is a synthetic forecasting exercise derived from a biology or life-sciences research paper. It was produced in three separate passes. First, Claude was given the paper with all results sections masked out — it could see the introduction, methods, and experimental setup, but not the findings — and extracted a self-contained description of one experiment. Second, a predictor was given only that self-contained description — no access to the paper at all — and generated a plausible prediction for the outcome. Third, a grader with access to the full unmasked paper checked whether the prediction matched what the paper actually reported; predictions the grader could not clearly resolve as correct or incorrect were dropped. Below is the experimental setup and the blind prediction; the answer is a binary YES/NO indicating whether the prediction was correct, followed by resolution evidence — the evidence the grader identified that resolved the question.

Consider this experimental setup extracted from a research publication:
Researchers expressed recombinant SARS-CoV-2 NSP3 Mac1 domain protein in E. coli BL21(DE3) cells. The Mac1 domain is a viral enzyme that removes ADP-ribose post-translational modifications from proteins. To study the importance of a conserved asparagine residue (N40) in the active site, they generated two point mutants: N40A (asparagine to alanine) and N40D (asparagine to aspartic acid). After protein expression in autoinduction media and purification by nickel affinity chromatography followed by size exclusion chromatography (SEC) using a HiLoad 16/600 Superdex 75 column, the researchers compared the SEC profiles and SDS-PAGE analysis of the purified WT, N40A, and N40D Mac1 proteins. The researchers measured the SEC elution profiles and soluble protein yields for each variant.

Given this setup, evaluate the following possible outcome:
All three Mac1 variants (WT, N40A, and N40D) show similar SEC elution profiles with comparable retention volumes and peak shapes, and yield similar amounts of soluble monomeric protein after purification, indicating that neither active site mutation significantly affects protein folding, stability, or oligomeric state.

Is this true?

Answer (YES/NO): NO